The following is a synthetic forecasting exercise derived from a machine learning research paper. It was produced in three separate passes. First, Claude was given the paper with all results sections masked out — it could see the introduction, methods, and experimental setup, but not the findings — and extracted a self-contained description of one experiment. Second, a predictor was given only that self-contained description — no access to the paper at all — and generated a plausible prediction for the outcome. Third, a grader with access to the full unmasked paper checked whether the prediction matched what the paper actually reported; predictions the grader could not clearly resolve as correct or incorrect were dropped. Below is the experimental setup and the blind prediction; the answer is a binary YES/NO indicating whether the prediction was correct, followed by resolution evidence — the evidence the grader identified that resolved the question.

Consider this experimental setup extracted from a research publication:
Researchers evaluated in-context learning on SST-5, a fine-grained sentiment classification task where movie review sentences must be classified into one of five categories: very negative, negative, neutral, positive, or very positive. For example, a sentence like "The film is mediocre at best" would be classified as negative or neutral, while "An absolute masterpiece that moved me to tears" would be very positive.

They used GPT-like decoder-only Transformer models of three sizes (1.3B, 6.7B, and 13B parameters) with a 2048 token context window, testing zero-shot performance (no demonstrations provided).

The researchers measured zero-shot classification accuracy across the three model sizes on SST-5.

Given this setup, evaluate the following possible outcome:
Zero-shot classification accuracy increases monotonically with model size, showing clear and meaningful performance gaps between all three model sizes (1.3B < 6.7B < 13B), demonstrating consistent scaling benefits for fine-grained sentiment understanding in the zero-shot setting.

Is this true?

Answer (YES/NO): NO